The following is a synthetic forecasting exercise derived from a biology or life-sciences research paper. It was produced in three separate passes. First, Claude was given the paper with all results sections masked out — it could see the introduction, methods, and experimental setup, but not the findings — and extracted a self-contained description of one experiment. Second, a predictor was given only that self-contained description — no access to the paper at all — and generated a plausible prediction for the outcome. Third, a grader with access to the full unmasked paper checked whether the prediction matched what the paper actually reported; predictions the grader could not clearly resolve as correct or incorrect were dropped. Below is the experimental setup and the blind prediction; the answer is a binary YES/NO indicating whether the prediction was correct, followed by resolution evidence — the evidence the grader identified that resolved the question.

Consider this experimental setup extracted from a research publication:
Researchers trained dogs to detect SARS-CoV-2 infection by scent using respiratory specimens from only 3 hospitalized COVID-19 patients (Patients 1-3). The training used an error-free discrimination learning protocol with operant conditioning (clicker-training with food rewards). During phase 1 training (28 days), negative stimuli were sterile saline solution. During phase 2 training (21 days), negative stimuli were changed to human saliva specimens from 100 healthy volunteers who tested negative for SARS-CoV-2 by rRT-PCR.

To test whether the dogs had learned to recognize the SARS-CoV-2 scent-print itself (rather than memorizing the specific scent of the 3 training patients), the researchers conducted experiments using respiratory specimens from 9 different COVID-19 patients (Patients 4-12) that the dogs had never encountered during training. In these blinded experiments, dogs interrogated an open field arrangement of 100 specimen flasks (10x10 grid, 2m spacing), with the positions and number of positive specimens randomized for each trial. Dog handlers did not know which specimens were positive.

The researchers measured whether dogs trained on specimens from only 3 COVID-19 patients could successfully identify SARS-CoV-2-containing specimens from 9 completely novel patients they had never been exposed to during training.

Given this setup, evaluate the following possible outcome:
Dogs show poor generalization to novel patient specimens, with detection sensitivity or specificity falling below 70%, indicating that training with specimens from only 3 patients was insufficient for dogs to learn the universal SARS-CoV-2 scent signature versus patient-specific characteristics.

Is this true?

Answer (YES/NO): NO